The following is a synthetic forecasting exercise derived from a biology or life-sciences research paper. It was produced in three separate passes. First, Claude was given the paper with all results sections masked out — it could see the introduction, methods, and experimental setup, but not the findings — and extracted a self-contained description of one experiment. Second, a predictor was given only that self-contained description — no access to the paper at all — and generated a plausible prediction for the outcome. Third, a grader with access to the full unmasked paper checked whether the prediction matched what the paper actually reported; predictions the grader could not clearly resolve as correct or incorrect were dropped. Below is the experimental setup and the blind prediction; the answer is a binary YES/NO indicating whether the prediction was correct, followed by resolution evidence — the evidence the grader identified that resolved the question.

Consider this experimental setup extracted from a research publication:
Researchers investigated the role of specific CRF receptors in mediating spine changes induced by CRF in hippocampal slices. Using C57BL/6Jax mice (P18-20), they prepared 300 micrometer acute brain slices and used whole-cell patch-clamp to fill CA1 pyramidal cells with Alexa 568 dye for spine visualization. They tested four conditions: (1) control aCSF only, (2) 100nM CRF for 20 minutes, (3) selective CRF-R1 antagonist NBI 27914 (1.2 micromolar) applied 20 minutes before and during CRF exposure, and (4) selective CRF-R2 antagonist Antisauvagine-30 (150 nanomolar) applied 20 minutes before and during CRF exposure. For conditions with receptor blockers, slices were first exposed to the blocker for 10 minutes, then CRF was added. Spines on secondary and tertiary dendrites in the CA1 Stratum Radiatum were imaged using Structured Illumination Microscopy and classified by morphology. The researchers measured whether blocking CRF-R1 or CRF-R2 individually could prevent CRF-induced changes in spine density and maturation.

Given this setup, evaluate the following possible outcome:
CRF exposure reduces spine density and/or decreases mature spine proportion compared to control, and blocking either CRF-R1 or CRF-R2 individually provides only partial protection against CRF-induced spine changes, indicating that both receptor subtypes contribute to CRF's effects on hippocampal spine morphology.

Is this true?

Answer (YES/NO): NO